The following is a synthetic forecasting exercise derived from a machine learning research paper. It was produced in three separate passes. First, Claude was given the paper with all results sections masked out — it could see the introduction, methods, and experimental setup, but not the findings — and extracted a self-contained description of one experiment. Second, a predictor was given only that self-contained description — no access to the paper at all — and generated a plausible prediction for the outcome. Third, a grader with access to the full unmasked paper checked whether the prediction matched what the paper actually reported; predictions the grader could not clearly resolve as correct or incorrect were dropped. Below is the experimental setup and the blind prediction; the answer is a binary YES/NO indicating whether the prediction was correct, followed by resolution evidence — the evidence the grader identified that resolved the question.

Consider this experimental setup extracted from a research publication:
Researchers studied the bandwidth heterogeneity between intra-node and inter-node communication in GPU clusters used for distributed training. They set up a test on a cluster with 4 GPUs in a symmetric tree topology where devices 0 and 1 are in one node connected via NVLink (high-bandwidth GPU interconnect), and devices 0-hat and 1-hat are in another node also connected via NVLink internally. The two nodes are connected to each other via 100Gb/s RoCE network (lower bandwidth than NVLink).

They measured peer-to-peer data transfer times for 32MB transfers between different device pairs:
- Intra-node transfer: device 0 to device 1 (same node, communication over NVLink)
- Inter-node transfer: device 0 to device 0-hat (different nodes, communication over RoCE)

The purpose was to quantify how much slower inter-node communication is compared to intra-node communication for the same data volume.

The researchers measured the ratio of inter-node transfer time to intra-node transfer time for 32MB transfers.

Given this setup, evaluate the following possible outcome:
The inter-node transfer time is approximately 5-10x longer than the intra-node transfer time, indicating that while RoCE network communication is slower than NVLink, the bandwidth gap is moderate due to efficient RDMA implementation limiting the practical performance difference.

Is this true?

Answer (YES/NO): YES